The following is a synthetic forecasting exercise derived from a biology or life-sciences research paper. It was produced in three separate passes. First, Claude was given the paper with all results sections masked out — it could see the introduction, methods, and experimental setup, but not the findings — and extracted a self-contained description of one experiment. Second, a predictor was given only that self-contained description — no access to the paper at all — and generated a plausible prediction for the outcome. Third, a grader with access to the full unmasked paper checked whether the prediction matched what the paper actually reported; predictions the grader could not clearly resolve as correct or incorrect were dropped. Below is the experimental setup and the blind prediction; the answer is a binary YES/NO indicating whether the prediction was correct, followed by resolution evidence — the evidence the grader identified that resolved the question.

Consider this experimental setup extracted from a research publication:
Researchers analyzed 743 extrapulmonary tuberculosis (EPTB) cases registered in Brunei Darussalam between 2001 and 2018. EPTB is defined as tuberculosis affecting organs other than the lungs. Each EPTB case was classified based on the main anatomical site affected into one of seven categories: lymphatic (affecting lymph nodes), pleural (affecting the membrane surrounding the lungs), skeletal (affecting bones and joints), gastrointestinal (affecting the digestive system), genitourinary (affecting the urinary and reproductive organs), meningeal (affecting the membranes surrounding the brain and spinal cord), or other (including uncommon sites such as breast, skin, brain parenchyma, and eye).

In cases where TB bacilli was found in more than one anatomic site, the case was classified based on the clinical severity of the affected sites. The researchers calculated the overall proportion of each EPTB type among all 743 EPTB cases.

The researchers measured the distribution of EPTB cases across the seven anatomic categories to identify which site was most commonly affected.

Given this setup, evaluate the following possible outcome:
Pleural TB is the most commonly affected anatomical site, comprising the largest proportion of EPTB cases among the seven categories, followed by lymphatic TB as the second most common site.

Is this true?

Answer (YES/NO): NO